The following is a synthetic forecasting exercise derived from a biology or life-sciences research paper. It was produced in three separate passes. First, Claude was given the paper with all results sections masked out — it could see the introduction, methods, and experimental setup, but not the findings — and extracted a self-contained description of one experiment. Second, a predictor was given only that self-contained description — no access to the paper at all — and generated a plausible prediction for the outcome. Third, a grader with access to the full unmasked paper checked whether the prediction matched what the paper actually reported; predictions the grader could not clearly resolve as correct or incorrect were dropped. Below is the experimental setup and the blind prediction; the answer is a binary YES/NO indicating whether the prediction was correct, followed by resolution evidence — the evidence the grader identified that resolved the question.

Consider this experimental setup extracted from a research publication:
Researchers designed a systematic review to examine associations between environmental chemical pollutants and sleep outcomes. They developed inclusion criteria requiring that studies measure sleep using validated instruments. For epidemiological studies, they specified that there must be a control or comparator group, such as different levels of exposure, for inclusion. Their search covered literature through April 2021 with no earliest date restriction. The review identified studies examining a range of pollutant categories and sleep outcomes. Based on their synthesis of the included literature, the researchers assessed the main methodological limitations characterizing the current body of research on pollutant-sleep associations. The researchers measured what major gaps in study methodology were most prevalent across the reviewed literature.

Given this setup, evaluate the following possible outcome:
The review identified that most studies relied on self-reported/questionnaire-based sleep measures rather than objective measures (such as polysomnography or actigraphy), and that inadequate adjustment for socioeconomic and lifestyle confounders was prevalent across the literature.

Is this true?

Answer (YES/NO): NO